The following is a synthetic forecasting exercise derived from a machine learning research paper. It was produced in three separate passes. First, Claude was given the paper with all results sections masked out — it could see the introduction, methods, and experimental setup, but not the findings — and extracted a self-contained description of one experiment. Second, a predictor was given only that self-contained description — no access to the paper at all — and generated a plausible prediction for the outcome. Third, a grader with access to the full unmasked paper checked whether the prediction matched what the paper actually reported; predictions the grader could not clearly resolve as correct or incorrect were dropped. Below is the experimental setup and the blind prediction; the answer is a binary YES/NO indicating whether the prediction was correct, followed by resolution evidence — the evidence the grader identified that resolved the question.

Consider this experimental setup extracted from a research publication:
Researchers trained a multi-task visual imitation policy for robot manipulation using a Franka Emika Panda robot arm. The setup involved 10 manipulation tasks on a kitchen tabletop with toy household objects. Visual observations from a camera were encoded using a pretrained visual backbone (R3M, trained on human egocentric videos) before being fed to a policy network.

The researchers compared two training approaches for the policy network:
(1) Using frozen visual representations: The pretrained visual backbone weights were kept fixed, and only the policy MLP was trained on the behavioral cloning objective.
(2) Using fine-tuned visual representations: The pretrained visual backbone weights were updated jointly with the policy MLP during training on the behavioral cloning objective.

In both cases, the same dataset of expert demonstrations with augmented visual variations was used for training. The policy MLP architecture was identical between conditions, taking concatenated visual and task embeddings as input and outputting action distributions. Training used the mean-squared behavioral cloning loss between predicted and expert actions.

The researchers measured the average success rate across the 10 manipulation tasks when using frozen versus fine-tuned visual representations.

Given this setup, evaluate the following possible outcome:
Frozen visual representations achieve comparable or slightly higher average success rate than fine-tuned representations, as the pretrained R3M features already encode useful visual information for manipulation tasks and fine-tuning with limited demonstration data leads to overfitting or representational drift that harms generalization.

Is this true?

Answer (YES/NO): YES